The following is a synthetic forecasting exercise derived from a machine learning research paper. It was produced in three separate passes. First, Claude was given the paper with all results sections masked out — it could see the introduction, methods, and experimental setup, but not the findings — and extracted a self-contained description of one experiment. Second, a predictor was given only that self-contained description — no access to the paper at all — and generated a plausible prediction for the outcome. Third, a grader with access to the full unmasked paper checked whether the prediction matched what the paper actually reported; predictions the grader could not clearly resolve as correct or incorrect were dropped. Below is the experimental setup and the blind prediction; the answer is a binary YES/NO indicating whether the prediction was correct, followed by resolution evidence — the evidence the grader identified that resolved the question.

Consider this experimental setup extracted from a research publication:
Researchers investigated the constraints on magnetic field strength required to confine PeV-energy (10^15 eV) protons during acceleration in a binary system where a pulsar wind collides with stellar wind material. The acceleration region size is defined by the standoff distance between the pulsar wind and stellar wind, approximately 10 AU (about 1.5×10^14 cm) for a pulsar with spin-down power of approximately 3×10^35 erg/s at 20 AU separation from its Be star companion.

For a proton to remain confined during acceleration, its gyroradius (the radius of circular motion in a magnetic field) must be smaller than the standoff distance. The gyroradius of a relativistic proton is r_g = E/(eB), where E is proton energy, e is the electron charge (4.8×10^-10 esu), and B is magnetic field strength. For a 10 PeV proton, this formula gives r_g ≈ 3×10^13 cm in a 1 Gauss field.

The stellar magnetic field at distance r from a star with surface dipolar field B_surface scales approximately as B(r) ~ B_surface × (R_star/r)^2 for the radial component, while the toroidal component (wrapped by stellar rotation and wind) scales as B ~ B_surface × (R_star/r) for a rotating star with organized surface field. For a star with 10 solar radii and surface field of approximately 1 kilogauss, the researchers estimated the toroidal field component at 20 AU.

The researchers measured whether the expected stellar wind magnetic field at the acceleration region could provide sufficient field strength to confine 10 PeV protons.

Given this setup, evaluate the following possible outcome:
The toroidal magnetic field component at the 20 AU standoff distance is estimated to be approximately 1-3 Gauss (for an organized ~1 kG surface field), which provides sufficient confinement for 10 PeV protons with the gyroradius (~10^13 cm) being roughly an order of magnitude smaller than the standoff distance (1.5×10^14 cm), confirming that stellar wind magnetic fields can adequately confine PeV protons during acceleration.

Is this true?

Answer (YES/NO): YES